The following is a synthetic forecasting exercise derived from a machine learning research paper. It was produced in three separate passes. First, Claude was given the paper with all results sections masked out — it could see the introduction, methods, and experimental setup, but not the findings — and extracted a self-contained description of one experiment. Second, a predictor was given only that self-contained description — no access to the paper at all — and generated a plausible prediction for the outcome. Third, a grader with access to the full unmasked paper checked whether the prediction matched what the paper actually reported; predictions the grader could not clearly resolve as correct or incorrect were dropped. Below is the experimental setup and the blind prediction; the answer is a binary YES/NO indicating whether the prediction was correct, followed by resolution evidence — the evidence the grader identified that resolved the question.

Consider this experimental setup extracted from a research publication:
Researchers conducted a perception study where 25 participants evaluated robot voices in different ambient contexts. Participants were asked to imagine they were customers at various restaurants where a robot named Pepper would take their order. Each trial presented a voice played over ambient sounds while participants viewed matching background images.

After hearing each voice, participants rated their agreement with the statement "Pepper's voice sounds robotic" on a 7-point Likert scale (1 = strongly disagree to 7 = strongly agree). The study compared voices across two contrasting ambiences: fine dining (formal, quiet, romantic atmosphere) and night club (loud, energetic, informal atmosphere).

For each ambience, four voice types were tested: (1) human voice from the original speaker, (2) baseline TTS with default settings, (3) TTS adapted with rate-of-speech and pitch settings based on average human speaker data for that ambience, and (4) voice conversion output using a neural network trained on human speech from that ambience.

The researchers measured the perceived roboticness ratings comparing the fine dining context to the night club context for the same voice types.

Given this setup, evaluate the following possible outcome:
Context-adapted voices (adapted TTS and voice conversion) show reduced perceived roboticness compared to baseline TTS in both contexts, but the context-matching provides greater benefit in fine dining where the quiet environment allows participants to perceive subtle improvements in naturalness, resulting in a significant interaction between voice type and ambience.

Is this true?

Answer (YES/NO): NO